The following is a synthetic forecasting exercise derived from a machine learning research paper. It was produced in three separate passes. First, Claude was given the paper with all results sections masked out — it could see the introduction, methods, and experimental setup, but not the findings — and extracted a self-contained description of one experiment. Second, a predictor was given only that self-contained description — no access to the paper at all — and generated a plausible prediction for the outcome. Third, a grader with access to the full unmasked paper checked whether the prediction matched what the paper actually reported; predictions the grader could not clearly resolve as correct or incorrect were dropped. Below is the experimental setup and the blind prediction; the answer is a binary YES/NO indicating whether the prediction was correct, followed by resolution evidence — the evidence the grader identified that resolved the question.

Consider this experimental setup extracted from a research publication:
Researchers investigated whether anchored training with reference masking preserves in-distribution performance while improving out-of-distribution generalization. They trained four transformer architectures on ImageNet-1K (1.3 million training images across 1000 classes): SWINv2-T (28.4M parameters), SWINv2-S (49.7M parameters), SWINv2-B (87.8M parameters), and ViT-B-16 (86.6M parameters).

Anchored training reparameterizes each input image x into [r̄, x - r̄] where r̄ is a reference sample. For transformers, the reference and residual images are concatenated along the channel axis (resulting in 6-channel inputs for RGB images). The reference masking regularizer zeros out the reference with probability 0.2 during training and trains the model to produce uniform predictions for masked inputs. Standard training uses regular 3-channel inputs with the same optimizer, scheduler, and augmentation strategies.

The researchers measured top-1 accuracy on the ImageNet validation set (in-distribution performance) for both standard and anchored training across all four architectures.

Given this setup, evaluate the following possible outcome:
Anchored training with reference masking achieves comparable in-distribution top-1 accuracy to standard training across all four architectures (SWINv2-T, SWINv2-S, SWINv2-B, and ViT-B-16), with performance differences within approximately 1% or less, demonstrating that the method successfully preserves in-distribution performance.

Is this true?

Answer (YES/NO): YES